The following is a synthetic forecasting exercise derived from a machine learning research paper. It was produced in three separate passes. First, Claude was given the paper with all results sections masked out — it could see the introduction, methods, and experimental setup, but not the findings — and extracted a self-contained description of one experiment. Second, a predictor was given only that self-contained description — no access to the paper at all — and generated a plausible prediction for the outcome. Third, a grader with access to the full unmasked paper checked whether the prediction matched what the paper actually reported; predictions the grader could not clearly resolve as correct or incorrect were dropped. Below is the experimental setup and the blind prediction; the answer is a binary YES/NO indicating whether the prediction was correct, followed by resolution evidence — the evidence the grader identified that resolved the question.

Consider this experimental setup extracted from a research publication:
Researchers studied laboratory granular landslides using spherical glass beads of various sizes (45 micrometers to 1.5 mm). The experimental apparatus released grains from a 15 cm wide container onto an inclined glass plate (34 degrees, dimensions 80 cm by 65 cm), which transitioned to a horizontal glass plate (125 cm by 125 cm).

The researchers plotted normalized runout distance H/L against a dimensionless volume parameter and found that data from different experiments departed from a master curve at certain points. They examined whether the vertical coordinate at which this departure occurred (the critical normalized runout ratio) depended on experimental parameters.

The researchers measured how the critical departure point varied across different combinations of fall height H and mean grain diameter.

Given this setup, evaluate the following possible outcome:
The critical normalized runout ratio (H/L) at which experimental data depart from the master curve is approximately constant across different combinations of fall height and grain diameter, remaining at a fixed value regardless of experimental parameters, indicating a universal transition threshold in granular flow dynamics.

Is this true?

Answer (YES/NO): NO